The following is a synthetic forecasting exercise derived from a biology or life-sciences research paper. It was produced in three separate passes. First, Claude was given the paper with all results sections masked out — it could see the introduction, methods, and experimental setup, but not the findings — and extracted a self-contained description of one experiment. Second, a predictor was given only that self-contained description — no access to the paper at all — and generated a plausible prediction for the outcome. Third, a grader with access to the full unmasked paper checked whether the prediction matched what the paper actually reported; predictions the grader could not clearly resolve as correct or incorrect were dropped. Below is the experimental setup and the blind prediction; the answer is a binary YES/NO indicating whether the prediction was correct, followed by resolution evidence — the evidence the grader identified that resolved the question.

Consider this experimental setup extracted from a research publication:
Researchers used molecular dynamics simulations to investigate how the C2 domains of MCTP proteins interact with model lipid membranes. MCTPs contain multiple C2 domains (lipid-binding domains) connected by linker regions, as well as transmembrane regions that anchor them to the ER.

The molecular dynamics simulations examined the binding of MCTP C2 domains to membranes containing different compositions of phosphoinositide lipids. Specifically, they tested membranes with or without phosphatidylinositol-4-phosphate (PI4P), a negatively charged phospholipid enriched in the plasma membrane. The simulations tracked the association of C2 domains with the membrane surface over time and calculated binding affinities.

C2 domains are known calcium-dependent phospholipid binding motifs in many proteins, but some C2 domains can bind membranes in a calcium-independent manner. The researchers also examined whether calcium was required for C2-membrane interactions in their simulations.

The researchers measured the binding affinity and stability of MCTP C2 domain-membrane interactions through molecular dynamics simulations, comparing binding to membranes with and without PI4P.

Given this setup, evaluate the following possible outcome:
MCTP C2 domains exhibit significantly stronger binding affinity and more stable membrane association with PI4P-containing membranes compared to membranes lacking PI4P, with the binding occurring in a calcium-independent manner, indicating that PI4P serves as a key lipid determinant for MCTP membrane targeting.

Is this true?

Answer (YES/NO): NO